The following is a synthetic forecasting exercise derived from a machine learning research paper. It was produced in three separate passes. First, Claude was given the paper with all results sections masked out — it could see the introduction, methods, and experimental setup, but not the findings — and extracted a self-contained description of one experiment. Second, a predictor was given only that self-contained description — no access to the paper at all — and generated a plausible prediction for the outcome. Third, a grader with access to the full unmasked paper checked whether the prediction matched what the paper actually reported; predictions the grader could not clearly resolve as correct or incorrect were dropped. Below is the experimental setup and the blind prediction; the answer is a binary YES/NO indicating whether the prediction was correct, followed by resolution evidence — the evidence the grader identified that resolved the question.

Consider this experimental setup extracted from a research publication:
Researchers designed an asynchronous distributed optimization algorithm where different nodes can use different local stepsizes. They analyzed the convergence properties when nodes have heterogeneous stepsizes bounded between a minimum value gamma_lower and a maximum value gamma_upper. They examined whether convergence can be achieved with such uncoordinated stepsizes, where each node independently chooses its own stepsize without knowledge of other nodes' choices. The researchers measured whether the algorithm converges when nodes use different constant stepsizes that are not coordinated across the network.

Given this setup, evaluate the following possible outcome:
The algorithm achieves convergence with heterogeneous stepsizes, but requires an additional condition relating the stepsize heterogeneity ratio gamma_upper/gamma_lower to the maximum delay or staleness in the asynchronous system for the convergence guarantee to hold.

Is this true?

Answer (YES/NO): NO